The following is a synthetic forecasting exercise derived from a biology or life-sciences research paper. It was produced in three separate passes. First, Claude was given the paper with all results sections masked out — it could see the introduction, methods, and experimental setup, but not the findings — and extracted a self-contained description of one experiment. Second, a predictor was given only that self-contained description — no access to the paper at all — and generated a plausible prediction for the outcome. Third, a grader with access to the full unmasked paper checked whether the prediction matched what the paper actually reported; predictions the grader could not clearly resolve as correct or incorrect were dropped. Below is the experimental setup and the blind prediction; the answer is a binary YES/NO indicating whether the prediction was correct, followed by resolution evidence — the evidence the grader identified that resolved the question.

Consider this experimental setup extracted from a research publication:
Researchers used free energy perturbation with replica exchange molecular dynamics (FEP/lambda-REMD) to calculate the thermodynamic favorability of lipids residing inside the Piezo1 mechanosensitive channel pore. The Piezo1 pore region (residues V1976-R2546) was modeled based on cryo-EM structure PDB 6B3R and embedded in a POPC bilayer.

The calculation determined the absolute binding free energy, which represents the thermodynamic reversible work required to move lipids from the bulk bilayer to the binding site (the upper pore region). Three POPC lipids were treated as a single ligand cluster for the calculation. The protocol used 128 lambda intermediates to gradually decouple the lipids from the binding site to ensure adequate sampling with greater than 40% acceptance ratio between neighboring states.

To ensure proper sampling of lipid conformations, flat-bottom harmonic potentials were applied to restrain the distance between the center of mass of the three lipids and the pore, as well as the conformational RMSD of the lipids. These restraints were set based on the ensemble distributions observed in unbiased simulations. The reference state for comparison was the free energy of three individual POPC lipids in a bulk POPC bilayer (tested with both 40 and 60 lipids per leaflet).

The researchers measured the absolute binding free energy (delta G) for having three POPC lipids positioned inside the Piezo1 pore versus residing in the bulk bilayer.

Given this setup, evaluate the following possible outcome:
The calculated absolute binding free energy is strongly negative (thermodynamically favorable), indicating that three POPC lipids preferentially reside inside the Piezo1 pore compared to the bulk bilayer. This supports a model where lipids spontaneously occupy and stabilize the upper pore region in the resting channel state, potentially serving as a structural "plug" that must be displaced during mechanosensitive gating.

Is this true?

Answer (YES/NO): NO